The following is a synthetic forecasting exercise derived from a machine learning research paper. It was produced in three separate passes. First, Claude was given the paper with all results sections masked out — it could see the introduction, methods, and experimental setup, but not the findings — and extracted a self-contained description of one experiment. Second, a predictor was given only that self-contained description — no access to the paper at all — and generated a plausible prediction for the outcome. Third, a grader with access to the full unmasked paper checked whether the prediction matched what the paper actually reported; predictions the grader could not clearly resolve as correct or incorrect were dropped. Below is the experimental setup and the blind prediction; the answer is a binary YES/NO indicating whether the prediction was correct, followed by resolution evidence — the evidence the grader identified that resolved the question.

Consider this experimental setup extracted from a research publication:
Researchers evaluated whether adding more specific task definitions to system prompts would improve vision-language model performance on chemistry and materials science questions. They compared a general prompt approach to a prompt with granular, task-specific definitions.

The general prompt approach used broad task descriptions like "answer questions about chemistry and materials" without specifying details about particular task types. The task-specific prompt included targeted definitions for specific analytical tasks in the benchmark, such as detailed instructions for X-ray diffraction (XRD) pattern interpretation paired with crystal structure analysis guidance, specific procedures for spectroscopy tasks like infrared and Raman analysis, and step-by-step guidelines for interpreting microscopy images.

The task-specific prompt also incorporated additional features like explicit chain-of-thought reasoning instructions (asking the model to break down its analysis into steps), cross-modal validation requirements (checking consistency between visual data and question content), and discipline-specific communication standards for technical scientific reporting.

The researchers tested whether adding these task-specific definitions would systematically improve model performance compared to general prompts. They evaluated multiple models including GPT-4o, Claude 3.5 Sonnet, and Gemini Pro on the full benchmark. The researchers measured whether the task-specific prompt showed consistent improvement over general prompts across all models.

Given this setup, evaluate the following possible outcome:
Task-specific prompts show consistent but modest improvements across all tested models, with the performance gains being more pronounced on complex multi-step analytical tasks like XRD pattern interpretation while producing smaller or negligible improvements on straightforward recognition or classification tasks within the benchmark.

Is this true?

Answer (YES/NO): NO